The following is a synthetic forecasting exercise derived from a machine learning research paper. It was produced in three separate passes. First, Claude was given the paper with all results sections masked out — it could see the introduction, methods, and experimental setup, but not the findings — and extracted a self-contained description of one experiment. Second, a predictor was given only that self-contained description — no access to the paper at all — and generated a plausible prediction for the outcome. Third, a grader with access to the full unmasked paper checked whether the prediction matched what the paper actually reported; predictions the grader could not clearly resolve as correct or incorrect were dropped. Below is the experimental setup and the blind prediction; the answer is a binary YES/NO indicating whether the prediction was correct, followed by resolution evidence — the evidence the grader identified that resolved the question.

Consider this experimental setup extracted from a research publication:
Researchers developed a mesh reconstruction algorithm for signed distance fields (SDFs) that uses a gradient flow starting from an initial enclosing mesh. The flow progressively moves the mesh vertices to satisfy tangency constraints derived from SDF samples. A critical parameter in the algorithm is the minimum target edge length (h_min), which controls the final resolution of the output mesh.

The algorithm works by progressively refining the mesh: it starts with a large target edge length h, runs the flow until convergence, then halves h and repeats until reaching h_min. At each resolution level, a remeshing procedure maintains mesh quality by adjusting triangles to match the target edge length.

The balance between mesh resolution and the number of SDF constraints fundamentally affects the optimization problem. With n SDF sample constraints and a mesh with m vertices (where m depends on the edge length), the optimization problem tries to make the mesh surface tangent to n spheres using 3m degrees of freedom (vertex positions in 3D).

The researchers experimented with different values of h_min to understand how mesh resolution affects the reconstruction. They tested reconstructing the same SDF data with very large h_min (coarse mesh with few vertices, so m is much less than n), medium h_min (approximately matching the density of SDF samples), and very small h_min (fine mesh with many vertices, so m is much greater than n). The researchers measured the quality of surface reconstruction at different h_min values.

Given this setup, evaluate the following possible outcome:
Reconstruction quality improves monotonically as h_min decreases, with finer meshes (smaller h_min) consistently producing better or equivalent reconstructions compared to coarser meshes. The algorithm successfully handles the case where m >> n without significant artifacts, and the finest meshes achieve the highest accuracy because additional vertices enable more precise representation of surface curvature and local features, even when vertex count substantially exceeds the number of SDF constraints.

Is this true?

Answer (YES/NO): NO